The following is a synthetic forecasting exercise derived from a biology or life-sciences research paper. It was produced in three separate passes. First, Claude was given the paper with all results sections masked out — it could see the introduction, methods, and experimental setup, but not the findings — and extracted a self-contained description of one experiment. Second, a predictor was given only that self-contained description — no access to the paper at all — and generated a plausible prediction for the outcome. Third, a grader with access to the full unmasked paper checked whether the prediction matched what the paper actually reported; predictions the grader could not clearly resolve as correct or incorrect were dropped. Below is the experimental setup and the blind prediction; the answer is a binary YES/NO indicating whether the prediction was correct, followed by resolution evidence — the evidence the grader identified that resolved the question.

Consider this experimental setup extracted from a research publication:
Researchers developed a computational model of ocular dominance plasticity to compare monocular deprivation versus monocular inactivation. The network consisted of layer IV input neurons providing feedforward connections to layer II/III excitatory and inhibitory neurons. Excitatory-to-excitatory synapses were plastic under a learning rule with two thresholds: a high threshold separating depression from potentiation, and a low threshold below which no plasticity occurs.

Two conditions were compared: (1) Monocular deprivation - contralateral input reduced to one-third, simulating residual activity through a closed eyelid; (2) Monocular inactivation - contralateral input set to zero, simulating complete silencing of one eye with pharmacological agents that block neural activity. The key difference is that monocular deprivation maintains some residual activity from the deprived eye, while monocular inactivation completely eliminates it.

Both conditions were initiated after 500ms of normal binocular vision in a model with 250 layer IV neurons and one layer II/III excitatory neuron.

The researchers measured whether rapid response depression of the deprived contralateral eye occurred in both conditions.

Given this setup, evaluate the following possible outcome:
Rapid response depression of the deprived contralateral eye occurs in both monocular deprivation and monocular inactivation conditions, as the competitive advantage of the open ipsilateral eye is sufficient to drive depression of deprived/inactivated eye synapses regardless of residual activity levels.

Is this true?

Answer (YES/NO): NO